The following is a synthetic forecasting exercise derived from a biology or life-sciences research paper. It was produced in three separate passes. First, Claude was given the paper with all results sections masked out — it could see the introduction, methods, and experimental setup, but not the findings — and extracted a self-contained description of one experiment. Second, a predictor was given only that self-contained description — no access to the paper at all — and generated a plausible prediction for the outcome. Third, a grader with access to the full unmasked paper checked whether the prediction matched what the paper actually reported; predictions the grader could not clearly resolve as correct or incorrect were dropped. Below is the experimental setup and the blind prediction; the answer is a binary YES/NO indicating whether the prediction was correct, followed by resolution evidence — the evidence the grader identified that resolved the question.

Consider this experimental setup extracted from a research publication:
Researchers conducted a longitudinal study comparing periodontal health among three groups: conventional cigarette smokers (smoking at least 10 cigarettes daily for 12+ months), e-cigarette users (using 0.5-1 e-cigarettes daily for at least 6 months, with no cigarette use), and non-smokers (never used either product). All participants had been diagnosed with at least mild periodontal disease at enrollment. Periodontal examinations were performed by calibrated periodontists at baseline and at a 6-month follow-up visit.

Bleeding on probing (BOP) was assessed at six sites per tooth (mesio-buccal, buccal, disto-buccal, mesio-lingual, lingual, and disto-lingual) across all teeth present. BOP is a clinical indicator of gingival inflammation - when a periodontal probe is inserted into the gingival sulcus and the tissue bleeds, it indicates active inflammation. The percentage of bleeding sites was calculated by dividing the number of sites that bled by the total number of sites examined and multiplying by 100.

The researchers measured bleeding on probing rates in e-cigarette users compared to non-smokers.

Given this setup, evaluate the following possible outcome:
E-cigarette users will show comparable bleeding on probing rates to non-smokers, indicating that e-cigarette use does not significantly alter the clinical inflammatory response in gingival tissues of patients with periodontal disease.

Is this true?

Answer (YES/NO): YES